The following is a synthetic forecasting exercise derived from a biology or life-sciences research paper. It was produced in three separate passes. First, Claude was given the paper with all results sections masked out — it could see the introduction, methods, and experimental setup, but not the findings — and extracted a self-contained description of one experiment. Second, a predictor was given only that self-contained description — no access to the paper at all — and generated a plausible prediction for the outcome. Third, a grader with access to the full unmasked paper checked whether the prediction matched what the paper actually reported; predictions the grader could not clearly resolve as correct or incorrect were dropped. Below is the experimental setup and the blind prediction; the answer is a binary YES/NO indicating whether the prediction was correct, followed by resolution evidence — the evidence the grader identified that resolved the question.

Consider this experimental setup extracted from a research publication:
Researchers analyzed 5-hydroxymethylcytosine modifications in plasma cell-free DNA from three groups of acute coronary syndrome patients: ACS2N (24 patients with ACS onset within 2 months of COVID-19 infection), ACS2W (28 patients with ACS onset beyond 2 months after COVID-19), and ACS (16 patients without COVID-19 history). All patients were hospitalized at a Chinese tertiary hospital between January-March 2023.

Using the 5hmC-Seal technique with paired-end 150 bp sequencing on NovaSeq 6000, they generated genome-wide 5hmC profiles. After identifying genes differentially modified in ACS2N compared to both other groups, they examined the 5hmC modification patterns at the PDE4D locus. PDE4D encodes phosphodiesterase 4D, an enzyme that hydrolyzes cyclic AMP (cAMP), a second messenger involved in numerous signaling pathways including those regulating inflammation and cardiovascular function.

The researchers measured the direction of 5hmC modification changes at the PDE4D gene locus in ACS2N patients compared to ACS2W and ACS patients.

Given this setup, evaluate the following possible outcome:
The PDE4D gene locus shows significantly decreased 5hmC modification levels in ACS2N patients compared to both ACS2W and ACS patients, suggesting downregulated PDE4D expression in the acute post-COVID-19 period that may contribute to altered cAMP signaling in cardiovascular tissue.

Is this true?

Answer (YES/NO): NO